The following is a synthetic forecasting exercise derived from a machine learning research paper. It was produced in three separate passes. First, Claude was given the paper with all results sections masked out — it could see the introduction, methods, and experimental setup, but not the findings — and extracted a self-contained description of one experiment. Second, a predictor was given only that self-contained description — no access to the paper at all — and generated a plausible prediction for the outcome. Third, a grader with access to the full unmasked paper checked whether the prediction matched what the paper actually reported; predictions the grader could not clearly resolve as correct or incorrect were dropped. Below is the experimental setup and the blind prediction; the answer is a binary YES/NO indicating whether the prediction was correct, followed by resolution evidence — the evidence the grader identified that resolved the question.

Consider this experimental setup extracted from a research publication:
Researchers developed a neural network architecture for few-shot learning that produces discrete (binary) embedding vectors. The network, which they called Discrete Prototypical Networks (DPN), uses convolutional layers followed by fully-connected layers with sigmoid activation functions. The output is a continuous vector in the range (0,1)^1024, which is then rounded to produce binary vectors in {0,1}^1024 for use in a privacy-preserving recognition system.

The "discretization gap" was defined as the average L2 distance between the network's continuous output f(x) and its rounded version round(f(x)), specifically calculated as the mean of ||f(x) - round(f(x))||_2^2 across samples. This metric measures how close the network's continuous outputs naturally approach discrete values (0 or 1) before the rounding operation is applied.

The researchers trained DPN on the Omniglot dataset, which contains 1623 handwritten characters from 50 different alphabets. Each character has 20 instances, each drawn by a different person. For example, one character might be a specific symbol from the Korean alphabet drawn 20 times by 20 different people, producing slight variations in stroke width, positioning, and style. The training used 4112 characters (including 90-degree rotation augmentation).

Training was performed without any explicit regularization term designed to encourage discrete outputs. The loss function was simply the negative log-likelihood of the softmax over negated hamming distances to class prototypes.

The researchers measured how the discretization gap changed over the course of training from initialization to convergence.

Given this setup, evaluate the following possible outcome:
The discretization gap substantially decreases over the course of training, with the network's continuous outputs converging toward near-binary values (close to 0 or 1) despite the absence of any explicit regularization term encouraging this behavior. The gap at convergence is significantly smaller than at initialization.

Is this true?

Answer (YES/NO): YES